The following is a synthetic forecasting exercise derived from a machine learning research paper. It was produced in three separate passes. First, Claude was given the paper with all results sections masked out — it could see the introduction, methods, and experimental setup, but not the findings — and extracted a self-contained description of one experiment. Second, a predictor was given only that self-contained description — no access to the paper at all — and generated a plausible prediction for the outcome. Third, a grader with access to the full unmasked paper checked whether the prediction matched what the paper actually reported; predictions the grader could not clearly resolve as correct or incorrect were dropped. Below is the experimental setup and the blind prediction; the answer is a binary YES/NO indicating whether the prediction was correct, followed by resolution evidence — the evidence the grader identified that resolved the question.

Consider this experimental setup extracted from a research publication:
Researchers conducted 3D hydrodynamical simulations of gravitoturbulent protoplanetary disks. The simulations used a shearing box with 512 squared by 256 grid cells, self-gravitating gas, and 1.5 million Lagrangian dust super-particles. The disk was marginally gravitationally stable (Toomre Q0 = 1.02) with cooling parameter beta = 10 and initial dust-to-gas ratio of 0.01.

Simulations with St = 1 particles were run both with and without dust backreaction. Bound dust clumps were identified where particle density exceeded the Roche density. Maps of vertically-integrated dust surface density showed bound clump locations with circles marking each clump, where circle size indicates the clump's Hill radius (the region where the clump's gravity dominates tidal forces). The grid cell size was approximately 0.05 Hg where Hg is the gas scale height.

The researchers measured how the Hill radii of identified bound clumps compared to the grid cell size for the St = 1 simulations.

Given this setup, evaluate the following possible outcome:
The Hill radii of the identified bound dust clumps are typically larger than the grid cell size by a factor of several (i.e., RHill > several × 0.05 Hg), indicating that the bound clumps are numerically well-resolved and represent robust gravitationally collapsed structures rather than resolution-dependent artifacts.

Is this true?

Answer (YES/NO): YES